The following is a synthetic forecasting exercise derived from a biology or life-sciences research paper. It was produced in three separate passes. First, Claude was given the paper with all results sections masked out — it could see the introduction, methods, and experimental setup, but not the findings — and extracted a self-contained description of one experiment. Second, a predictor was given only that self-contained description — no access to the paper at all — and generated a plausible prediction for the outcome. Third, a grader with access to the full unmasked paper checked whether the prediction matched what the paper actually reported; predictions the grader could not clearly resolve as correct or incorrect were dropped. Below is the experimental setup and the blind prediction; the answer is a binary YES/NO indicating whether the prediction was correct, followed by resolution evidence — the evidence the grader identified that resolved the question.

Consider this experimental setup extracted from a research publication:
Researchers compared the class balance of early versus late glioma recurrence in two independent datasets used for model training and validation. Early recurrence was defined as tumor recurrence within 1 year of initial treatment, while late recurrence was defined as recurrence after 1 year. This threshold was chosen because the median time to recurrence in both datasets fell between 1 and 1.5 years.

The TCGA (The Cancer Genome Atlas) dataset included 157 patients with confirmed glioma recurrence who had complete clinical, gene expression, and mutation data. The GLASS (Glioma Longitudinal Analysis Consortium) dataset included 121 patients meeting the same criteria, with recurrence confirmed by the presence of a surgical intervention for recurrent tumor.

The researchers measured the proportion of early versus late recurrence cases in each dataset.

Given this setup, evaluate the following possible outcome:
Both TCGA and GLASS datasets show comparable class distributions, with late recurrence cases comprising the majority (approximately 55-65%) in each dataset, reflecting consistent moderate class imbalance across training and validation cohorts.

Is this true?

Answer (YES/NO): NO